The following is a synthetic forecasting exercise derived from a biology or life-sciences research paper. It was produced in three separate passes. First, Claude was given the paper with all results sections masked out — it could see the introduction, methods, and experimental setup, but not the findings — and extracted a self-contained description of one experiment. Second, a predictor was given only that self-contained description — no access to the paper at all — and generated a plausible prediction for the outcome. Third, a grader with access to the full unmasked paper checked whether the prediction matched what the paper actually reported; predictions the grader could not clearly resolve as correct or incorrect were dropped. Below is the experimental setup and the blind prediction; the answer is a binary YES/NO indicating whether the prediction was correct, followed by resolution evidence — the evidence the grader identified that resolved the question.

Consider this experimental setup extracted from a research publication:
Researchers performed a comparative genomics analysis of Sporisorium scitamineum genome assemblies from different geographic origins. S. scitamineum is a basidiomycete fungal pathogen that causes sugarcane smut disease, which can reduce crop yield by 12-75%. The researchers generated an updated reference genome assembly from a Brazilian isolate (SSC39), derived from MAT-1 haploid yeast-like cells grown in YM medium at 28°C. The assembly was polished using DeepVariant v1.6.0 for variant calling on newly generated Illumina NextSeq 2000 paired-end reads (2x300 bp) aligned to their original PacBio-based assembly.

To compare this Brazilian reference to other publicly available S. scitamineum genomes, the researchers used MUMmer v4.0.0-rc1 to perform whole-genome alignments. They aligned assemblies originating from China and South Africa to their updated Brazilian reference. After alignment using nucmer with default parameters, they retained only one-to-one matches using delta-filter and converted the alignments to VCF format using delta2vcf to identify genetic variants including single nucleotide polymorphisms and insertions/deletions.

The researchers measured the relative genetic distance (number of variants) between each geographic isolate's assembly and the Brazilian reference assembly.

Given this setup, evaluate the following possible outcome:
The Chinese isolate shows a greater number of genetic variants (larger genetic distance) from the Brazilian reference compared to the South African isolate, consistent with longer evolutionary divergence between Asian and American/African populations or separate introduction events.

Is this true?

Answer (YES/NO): YES